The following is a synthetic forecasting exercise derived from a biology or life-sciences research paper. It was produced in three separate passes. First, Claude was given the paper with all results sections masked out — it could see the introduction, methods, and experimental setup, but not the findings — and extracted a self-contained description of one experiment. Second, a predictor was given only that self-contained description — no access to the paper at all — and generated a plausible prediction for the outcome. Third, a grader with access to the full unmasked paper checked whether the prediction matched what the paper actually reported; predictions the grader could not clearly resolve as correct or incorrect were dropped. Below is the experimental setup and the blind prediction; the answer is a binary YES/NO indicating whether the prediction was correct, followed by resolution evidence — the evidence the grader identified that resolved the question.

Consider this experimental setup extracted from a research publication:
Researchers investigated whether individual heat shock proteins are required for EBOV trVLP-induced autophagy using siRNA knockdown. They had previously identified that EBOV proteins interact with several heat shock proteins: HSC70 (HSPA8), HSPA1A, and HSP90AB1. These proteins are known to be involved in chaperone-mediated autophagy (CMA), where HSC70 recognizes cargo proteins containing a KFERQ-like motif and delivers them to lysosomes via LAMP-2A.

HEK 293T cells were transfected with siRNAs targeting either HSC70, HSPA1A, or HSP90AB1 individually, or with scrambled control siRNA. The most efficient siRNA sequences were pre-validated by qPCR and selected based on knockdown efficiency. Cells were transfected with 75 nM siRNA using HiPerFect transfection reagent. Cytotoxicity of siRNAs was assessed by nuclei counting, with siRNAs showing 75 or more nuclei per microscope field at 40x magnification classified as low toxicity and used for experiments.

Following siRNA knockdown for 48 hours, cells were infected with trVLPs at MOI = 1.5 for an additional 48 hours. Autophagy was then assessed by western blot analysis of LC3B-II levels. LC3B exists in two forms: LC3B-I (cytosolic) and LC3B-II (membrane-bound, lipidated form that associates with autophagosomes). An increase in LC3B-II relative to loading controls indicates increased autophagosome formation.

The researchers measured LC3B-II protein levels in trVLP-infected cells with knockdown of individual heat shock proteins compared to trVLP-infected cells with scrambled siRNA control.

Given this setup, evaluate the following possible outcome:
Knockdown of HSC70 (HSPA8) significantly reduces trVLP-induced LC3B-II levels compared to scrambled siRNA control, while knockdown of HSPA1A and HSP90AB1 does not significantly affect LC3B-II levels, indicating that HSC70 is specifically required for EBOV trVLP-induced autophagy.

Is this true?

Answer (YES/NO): NO